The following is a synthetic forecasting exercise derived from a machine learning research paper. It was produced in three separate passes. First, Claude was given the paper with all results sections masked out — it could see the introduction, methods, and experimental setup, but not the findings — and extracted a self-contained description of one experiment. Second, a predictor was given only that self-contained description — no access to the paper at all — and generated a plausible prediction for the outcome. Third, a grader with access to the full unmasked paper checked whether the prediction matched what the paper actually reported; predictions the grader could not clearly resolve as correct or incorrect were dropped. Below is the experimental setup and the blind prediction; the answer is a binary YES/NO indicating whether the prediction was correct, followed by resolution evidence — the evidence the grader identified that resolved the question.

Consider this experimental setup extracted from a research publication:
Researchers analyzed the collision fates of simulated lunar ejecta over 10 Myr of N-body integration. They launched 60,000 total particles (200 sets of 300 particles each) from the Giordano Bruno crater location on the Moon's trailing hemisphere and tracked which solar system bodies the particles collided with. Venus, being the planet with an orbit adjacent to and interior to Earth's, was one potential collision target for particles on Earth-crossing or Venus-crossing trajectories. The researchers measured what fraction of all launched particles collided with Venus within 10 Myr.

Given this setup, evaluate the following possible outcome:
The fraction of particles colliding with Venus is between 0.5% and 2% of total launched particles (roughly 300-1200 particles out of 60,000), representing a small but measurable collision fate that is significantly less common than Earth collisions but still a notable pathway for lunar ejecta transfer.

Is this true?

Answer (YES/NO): NO